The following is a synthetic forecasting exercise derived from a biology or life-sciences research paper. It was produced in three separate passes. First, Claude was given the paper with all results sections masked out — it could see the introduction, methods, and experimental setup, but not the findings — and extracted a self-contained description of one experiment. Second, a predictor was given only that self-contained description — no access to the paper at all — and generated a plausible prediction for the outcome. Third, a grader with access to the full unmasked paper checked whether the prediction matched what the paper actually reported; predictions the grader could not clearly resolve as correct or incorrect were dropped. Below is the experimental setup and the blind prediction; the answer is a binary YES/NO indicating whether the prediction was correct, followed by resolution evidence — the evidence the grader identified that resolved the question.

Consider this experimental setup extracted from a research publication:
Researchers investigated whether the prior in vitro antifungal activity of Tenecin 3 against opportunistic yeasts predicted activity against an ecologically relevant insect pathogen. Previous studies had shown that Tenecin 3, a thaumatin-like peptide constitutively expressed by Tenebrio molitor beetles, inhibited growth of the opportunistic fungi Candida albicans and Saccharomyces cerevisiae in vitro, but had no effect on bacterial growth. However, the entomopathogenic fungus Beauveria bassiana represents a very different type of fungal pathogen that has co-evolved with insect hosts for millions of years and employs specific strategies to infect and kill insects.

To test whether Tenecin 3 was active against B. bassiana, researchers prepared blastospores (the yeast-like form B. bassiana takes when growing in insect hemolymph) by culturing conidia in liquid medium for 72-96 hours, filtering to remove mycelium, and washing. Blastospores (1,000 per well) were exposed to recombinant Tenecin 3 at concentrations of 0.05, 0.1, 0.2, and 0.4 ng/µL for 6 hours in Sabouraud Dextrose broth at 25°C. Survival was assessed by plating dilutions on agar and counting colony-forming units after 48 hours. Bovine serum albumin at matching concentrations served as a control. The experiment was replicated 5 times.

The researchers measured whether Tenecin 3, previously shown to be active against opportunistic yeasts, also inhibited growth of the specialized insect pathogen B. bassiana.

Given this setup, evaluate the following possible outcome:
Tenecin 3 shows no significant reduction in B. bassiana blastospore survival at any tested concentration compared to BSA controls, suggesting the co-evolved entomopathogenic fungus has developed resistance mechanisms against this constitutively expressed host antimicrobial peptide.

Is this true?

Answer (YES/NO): NO